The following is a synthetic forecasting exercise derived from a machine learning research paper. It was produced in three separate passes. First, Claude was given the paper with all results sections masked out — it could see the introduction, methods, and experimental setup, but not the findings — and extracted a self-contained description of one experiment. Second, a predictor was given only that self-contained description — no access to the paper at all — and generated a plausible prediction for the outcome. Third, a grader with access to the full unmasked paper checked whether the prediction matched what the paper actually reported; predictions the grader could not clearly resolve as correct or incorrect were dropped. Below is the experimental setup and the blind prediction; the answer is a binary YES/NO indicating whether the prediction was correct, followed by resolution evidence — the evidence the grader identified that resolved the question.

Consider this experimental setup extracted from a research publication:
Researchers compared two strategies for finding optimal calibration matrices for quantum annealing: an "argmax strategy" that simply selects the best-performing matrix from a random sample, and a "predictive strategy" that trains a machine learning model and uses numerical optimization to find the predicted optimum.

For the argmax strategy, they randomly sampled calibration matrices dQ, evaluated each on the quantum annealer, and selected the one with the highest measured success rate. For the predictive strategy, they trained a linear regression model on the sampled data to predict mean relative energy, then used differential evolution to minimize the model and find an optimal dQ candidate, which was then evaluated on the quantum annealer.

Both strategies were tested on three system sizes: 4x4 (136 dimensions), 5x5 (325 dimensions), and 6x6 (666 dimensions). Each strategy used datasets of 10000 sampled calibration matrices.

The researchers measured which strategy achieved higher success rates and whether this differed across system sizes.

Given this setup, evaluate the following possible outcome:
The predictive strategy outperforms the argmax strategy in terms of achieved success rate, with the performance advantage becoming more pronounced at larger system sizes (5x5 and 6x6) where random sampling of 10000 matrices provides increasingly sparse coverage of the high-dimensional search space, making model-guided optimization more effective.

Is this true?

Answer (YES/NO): NO